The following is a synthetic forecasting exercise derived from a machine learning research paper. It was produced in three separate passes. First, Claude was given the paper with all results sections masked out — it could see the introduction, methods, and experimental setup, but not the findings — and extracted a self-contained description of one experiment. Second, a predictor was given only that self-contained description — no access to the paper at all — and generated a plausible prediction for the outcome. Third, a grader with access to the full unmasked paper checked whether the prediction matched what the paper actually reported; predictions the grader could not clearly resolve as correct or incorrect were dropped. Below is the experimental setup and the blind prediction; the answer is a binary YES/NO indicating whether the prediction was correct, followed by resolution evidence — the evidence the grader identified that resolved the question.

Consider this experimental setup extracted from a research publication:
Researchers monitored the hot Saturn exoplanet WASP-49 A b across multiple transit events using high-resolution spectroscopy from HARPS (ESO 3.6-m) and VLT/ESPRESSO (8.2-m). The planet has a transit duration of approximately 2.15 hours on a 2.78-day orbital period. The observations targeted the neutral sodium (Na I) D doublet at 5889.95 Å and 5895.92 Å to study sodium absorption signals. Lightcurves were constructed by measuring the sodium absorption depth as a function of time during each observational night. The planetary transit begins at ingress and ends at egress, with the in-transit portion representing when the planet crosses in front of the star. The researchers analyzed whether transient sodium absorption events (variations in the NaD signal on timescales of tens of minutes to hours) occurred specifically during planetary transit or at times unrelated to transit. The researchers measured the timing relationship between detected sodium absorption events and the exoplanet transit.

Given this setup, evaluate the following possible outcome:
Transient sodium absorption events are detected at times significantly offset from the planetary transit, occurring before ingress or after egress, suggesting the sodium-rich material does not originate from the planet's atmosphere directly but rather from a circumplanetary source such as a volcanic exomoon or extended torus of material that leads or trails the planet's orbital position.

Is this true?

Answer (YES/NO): YES